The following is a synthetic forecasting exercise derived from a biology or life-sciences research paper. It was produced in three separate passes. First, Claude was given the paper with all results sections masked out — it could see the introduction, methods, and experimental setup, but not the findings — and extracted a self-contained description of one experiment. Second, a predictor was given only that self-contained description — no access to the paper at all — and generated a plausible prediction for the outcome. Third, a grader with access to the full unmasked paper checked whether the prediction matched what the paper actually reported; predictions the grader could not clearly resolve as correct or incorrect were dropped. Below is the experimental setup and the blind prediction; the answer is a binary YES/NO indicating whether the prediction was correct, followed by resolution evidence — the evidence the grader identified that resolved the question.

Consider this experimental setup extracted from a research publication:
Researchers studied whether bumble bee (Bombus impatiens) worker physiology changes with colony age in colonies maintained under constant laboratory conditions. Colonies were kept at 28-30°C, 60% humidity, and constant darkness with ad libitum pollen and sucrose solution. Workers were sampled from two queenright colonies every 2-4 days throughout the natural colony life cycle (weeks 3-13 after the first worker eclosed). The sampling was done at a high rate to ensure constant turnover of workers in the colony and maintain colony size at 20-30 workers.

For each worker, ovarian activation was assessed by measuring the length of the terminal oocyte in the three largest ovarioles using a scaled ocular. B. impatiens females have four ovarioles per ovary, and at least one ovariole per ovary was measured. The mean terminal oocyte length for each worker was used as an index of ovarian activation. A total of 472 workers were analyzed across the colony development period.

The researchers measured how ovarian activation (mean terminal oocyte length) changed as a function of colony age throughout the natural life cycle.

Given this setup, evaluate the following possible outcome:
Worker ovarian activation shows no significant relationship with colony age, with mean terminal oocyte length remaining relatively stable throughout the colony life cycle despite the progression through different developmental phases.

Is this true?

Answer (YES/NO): NO